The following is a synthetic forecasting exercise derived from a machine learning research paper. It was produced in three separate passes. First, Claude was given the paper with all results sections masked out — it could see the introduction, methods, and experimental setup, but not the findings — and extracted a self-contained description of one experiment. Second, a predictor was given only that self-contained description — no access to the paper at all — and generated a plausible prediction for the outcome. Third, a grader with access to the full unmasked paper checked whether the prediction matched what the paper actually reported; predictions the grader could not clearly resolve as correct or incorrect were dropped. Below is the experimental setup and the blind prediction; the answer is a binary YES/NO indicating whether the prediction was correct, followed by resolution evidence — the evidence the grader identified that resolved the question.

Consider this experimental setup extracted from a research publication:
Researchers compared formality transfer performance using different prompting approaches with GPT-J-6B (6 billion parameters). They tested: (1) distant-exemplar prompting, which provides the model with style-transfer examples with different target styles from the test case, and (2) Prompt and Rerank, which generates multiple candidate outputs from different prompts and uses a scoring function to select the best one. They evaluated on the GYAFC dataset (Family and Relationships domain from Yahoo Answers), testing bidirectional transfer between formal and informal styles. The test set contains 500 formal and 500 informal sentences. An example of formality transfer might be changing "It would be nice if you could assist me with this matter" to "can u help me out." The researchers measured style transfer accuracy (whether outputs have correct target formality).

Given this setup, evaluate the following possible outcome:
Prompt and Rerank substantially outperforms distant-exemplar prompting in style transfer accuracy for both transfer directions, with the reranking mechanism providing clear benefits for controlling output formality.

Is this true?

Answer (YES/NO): NO